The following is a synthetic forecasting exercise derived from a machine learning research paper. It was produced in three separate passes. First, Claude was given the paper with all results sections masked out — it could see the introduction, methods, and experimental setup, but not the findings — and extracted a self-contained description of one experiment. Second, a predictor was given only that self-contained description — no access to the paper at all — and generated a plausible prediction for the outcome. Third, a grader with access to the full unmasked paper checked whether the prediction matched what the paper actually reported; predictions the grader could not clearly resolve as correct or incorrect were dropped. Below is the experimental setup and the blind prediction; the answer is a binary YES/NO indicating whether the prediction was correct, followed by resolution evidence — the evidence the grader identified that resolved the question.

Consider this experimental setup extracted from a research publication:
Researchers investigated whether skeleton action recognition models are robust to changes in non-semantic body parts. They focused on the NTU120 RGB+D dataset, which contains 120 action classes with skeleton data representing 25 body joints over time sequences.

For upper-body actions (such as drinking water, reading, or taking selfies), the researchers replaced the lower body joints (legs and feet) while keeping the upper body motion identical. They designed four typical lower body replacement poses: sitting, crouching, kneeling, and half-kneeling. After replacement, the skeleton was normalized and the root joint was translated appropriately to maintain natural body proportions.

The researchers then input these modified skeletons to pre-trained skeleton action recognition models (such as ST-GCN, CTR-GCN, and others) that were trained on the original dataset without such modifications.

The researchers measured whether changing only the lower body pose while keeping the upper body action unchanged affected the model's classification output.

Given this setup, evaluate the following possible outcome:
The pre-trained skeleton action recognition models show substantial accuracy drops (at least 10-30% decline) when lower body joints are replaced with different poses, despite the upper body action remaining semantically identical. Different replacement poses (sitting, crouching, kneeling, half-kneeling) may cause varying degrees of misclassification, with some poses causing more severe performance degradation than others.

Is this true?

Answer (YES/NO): YES